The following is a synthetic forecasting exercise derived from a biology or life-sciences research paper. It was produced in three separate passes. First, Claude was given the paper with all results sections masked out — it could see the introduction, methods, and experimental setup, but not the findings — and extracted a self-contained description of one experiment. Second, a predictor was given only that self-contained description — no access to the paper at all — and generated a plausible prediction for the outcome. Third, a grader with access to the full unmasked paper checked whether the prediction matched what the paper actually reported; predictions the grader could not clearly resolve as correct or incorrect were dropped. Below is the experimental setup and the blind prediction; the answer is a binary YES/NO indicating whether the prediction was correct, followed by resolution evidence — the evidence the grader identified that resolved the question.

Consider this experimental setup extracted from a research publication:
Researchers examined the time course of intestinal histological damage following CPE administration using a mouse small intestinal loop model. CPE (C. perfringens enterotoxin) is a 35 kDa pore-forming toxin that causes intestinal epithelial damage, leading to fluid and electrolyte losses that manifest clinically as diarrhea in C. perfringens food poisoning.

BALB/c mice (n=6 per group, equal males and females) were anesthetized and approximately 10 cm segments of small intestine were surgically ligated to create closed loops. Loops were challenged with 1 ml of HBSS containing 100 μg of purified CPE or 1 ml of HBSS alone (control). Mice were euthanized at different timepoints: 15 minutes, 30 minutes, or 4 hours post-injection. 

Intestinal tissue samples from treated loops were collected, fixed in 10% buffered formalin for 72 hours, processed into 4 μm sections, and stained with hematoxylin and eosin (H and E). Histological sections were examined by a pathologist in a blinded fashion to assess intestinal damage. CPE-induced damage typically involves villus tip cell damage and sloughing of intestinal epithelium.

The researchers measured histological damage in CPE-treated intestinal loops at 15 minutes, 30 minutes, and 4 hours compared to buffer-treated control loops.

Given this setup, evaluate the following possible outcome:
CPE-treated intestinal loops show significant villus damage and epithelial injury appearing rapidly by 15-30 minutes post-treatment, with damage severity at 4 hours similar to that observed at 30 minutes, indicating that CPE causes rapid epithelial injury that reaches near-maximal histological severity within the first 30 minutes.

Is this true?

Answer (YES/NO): NO